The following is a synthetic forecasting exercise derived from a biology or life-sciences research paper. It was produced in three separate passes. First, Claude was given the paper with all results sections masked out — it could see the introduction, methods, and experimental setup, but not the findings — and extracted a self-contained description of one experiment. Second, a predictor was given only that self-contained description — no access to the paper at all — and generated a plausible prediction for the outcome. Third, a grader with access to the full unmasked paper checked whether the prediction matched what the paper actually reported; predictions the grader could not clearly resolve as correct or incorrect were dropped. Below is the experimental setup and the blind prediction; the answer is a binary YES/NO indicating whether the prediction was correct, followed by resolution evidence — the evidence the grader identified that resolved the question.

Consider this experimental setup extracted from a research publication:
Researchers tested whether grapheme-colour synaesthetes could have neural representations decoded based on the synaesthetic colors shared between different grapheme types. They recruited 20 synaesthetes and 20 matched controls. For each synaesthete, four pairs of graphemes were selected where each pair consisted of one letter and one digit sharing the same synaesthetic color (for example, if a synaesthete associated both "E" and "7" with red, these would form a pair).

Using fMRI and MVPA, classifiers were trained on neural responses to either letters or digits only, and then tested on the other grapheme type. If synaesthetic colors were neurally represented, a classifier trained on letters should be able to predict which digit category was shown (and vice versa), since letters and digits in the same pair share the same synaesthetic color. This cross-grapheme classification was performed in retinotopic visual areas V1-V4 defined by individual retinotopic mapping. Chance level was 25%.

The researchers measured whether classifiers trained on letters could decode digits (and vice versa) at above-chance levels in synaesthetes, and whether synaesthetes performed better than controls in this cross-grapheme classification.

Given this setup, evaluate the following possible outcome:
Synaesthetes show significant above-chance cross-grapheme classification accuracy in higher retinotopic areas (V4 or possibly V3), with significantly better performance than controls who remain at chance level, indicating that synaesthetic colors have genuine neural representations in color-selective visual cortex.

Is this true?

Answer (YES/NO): NO